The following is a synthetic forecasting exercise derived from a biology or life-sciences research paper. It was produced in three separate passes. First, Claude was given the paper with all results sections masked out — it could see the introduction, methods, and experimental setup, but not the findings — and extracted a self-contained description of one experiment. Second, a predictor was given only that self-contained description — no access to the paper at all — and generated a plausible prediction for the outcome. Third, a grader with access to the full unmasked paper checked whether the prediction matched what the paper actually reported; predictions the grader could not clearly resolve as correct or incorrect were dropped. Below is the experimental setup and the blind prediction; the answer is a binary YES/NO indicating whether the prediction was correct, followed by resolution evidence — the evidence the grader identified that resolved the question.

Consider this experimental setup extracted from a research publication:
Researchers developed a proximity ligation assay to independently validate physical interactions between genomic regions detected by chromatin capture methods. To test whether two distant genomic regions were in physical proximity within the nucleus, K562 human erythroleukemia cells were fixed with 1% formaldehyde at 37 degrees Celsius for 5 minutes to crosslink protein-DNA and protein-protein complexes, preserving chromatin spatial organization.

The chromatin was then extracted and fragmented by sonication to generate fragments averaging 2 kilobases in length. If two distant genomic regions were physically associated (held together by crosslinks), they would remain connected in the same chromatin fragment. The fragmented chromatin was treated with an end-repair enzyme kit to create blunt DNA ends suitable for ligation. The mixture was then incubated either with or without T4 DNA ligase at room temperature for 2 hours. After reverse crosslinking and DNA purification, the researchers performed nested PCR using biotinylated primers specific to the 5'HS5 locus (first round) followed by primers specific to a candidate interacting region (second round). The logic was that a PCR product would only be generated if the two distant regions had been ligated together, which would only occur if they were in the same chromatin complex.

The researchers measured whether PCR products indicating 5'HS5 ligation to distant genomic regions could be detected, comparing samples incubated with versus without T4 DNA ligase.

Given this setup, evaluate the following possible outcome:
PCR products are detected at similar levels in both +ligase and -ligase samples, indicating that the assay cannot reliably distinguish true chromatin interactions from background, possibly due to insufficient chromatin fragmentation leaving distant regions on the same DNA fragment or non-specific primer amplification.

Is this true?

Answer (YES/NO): NO